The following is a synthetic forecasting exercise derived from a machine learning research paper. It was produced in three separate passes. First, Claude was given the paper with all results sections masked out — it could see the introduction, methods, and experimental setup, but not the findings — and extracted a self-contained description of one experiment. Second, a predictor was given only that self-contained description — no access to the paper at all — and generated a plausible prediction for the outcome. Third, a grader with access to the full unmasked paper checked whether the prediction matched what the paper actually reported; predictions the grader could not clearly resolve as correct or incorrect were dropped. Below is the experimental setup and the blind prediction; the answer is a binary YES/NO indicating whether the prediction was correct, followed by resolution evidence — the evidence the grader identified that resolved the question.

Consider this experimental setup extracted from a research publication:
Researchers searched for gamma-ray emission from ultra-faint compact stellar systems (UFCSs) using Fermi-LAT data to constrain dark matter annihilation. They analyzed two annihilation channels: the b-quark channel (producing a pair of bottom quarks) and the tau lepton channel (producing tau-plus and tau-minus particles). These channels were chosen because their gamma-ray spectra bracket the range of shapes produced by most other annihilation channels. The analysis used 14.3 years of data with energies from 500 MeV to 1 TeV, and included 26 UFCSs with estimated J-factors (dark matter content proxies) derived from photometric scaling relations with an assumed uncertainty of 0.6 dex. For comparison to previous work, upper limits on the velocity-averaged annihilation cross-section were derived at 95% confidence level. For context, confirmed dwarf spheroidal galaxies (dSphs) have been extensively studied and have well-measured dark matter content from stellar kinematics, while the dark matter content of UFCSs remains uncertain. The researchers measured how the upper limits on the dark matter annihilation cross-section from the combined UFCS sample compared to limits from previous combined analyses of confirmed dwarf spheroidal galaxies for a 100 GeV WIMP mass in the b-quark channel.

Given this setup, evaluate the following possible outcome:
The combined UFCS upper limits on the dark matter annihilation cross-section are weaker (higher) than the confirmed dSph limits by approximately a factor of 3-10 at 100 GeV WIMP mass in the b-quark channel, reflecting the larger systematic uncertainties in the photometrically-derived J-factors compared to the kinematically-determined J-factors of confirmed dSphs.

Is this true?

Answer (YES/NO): NO